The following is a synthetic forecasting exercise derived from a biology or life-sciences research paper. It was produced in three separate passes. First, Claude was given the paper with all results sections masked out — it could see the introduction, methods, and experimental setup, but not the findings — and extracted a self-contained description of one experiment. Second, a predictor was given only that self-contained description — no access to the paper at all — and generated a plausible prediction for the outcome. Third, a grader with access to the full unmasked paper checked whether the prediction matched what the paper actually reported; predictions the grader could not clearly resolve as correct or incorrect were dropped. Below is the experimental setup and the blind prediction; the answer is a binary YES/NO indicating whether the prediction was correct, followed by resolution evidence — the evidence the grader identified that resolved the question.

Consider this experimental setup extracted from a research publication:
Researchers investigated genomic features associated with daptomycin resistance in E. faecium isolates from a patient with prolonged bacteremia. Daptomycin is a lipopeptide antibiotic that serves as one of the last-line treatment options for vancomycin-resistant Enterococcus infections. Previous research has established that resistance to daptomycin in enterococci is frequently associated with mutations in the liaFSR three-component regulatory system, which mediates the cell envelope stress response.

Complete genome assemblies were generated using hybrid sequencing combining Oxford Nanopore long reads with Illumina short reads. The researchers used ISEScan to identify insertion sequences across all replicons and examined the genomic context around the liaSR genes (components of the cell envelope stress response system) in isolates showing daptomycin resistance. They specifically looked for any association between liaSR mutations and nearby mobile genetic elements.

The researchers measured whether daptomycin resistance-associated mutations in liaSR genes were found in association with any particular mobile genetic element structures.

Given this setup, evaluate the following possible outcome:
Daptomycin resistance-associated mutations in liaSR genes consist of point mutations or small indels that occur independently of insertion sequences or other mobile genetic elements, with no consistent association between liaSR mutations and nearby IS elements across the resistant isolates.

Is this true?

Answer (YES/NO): NO